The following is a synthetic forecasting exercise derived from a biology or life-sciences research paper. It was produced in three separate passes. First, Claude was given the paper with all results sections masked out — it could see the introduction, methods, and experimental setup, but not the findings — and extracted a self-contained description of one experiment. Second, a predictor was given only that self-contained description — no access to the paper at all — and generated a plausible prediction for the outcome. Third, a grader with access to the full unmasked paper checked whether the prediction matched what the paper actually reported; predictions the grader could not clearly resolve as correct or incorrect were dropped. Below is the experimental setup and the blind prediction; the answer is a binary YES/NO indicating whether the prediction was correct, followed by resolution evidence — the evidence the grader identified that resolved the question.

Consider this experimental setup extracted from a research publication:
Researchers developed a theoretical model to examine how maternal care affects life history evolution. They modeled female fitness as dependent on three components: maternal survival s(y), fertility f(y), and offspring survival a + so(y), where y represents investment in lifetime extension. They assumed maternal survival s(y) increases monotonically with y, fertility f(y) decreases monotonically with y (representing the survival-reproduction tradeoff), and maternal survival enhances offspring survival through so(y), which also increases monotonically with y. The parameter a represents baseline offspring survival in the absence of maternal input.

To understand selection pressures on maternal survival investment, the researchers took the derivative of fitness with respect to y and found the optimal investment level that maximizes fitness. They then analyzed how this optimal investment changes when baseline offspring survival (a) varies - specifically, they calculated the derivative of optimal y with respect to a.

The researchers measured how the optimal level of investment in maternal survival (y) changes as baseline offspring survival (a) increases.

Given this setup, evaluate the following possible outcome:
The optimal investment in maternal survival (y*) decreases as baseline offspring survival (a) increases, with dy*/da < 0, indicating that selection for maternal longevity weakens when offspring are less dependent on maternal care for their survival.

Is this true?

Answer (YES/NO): YES